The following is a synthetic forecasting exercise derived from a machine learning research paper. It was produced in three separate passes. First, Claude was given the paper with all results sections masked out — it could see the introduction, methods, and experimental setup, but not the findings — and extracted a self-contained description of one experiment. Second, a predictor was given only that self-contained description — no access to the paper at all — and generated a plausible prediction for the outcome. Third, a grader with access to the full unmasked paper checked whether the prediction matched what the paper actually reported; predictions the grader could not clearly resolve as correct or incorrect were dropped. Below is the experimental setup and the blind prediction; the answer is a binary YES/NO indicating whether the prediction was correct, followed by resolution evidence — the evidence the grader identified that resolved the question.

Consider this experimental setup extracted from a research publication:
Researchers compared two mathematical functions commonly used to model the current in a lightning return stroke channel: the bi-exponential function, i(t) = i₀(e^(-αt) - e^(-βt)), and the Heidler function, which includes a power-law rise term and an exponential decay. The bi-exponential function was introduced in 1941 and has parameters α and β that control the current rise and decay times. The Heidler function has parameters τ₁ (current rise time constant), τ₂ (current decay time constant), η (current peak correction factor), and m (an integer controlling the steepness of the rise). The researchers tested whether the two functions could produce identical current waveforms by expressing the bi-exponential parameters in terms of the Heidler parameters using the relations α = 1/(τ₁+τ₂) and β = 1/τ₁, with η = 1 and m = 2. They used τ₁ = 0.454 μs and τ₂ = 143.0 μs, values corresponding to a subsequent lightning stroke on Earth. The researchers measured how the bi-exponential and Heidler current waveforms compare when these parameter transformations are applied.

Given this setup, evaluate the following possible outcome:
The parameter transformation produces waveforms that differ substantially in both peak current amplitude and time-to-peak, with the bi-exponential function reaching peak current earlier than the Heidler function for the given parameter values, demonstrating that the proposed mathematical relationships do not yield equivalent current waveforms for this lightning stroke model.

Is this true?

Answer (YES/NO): NO